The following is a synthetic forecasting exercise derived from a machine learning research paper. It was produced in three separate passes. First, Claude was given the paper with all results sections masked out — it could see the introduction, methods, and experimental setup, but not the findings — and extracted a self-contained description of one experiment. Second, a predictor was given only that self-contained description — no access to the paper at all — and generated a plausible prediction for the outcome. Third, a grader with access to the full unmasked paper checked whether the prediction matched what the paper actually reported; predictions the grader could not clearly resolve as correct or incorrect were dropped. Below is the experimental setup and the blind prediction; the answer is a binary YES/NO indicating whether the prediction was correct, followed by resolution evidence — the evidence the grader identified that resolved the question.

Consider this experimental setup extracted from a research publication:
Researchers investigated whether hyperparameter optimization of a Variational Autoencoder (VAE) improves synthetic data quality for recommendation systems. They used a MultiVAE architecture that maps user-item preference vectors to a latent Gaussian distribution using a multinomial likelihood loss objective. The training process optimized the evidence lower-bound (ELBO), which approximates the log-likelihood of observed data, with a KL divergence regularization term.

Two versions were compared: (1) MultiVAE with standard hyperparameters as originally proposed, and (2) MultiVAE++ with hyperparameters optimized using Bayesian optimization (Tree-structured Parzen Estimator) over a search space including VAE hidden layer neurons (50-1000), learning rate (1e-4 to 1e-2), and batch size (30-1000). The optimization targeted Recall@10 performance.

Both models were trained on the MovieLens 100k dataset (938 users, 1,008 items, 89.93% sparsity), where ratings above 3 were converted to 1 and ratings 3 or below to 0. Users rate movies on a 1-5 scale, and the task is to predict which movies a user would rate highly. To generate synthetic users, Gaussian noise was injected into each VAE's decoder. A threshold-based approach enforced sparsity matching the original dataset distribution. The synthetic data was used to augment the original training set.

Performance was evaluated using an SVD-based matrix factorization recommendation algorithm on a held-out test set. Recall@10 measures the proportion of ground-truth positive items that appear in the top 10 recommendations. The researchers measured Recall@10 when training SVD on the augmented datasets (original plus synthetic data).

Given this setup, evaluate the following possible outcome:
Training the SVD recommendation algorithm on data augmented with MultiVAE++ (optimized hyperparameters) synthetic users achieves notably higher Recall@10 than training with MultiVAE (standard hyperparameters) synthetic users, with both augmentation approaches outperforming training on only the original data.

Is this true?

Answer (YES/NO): NO